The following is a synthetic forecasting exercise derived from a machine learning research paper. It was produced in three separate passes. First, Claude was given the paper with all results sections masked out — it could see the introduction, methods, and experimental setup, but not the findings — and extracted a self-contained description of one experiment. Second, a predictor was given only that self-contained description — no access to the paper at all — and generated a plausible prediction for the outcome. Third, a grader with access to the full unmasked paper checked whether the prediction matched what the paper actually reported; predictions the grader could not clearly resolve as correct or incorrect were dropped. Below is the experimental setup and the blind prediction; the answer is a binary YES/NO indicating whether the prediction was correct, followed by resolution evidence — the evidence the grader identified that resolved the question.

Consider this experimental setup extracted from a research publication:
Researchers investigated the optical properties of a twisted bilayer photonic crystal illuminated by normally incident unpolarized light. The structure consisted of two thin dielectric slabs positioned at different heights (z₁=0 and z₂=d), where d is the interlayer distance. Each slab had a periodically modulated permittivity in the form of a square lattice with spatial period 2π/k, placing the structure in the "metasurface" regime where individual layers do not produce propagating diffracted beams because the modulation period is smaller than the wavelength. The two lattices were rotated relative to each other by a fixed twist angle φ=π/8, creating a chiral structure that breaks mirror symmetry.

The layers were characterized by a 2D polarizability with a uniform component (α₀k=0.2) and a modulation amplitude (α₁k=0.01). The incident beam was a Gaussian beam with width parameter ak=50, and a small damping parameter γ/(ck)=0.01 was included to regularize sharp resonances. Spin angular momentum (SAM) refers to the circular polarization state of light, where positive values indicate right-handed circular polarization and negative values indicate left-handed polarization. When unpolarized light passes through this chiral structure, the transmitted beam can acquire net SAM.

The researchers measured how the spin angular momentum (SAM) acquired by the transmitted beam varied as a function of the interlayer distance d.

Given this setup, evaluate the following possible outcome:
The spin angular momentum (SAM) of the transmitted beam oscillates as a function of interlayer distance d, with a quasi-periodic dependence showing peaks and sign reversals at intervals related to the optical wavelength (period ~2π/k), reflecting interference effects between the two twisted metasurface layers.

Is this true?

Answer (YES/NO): NO